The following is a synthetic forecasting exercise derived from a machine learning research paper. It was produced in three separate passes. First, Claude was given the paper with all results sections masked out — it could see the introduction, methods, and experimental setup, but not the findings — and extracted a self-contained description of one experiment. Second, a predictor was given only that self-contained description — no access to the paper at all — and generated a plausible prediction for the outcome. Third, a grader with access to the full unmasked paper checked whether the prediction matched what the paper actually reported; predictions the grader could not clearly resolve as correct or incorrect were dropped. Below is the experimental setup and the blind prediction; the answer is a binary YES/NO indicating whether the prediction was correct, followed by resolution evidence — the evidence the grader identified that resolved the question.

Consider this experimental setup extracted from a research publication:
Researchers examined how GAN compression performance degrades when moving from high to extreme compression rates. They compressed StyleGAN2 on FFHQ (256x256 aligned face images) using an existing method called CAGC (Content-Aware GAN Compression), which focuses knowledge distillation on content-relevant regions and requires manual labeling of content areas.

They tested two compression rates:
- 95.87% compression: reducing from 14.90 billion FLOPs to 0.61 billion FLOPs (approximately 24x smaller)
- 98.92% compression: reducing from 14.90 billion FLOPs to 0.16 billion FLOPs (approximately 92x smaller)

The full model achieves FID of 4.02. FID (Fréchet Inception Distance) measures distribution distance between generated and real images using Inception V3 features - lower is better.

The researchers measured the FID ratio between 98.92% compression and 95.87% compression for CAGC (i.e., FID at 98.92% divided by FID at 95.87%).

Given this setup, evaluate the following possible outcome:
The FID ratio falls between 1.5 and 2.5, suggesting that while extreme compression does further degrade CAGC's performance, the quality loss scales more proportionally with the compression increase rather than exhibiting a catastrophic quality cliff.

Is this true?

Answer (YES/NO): YES